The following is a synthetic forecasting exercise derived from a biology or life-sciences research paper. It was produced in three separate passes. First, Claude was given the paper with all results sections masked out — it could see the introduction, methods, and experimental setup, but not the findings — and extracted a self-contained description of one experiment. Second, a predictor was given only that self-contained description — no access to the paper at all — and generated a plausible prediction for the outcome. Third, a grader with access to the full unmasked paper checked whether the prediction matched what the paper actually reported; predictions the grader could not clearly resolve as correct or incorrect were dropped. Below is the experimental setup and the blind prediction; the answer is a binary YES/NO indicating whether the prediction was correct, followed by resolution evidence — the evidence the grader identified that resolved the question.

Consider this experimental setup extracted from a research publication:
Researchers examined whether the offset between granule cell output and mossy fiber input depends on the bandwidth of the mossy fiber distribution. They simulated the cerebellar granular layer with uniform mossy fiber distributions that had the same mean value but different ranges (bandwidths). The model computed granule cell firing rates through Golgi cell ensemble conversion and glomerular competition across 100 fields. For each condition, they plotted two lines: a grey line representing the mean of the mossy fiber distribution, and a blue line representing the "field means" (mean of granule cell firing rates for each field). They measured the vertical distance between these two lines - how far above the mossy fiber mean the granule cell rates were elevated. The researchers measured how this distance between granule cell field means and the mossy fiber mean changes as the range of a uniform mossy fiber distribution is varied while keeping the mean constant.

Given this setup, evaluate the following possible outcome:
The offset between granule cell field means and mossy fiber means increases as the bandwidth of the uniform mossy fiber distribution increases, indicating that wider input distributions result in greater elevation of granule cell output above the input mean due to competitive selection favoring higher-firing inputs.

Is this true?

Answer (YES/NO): YES